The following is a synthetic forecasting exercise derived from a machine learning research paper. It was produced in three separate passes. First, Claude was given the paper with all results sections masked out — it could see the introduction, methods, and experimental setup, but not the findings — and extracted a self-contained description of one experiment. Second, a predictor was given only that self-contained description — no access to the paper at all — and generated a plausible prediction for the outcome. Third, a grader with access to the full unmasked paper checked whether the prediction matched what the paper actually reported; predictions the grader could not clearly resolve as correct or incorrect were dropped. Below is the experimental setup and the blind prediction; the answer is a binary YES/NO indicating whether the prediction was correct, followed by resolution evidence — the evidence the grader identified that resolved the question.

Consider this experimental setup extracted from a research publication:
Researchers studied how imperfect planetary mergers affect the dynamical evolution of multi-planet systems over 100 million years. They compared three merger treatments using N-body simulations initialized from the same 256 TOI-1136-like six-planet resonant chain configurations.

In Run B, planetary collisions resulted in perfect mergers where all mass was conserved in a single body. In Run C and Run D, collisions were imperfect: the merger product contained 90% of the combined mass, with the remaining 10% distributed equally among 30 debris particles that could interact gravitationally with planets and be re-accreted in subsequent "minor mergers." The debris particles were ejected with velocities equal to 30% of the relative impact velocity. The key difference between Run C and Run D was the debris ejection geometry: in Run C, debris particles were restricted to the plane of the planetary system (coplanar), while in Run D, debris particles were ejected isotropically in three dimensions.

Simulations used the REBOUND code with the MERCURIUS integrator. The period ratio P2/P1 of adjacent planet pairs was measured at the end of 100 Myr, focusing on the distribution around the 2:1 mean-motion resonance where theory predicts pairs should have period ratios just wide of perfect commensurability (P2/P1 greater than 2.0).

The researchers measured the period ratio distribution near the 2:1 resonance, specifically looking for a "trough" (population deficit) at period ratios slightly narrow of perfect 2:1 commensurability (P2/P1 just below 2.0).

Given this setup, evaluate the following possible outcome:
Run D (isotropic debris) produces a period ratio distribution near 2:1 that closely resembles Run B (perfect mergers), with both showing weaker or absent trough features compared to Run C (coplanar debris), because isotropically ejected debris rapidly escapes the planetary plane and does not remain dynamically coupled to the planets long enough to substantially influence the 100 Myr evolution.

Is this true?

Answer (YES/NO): NO